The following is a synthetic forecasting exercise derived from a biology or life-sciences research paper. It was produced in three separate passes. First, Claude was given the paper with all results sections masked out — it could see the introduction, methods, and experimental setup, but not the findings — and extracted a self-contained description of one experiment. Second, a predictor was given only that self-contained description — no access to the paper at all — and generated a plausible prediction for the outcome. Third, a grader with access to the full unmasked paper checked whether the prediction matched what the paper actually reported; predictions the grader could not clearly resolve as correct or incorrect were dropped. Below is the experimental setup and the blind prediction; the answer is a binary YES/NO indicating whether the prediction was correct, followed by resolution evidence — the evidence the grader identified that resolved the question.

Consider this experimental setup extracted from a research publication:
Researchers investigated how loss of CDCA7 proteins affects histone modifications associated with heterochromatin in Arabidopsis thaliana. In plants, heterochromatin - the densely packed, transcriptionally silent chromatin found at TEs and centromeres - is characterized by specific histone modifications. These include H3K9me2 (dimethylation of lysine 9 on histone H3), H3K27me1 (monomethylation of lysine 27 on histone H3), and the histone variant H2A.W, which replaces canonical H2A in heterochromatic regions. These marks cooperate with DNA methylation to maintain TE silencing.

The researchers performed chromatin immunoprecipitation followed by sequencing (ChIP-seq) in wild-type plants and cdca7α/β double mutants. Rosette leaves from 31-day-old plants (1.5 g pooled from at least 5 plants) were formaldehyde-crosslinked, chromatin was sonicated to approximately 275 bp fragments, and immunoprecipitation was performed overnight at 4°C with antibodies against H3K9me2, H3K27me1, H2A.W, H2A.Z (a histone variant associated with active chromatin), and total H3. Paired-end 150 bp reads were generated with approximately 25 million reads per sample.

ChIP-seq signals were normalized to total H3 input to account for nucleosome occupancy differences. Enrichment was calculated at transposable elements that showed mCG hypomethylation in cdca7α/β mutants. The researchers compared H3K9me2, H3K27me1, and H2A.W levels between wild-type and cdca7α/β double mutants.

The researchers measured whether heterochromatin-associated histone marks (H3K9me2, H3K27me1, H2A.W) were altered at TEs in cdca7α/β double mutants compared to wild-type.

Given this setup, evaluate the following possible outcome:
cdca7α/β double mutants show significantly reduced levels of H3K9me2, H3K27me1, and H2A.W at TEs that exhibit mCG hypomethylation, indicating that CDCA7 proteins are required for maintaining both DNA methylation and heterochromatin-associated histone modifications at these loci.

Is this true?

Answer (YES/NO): NO